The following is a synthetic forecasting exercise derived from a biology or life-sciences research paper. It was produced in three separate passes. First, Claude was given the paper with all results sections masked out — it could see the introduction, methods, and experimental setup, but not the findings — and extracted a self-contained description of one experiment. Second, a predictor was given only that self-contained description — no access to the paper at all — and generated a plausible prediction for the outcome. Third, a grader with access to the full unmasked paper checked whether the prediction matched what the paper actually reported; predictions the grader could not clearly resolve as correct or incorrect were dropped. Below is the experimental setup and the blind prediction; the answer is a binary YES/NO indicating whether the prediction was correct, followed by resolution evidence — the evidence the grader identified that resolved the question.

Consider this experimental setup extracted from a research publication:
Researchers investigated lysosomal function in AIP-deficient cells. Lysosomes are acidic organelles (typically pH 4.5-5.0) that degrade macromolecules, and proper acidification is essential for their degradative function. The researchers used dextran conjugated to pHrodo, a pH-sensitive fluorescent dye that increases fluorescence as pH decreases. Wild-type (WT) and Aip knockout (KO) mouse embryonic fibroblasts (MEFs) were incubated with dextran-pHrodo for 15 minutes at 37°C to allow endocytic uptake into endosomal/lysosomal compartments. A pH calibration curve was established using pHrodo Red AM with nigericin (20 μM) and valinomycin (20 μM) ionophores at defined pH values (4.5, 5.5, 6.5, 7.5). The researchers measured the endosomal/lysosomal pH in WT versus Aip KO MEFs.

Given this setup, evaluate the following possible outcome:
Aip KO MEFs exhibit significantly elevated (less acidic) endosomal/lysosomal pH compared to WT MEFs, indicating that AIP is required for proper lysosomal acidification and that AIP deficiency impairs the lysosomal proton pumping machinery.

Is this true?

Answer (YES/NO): YES